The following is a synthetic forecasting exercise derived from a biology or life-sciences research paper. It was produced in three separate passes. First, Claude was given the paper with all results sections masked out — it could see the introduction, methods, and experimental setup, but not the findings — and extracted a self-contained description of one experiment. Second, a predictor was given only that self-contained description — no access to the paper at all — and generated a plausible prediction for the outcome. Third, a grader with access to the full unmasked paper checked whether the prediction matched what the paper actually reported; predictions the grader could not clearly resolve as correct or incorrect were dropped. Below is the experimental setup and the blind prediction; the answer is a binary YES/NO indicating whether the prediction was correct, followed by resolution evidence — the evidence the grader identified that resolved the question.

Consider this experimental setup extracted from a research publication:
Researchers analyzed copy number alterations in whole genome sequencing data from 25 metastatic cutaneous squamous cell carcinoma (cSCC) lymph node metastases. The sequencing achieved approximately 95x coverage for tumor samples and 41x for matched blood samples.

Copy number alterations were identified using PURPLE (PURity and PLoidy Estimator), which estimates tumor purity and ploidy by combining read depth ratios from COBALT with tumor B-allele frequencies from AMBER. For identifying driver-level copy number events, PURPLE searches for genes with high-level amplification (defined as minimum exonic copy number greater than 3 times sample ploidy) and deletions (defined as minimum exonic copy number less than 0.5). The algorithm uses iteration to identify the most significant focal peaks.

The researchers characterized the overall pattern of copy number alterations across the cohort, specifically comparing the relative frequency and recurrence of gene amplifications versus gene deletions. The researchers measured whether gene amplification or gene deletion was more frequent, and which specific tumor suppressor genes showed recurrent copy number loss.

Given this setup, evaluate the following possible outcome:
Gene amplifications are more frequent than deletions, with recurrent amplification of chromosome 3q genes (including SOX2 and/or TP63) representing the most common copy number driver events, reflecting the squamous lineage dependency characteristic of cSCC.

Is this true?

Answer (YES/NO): NO